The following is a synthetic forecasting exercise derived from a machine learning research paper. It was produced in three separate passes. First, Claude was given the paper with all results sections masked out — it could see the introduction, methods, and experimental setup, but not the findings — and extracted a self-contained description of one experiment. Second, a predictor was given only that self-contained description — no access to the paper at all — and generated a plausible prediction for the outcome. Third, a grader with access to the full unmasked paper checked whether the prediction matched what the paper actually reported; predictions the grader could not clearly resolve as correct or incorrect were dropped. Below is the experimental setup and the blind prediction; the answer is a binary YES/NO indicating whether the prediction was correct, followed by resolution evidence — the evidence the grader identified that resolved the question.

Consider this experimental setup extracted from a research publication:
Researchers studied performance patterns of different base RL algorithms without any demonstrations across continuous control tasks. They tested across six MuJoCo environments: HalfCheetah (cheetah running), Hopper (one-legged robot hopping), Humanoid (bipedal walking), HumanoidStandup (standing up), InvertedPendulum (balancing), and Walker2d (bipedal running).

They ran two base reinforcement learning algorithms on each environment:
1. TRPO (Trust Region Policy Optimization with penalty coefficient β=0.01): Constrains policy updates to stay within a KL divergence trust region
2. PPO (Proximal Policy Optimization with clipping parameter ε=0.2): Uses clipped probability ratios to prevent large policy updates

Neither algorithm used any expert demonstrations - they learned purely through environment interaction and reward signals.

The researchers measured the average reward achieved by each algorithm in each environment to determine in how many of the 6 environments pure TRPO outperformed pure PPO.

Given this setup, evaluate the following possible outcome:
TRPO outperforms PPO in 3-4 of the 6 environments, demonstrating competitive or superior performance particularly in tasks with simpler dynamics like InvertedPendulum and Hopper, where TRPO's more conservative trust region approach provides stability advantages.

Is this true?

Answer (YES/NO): NO